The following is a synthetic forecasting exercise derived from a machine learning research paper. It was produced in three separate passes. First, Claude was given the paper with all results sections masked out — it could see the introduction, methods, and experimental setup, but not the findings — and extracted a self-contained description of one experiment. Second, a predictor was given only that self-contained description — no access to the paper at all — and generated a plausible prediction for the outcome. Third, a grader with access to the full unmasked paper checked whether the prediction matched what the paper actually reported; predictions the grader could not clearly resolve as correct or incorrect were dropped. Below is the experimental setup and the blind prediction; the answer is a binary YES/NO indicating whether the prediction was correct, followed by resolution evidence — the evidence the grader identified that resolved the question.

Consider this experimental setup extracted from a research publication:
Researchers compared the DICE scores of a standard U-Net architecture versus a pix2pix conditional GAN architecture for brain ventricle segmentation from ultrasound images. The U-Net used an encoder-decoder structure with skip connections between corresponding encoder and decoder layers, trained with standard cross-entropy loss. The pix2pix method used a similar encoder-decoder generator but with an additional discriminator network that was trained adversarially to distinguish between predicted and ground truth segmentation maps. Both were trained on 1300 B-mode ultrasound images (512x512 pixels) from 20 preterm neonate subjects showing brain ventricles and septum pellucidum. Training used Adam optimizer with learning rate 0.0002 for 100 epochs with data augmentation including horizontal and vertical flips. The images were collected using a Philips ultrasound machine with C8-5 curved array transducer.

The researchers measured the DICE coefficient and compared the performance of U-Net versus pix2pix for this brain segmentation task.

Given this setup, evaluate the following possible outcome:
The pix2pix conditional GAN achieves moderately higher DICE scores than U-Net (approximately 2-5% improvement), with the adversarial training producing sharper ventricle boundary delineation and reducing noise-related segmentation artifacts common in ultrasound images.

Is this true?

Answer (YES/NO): NO